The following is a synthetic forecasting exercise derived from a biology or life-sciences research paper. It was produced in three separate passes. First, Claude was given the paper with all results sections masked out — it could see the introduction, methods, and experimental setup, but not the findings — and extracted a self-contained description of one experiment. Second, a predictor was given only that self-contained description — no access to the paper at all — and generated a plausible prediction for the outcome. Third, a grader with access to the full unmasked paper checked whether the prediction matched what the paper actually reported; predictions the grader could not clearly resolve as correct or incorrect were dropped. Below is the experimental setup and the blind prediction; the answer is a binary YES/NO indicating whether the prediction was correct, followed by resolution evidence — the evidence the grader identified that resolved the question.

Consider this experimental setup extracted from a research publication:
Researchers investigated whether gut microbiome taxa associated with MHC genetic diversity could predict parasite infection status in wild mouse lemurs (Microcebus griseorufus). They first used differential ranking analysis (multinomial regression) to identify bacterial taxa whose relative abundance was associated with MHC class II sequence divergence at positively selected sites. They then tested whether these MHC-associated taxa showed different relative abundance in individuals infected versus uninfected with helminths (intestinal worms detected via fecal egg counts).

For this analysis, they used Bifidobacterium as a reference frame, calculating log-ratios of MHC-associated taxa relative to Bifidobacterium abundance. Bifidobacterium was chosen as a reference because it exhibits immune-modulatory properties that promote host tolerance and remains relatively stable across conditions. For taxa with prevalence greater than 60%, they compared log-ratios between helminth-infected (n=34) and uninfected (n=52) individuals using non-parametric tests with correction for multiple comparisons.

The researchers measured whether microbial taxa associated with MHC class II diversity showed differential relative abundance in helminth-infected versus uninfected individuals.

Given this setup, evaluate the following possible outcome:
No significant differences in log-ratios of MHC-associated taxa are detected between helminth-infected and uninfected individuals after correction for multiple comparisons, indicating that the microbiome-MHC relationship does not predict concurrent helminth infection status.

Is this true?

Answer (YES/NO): NO